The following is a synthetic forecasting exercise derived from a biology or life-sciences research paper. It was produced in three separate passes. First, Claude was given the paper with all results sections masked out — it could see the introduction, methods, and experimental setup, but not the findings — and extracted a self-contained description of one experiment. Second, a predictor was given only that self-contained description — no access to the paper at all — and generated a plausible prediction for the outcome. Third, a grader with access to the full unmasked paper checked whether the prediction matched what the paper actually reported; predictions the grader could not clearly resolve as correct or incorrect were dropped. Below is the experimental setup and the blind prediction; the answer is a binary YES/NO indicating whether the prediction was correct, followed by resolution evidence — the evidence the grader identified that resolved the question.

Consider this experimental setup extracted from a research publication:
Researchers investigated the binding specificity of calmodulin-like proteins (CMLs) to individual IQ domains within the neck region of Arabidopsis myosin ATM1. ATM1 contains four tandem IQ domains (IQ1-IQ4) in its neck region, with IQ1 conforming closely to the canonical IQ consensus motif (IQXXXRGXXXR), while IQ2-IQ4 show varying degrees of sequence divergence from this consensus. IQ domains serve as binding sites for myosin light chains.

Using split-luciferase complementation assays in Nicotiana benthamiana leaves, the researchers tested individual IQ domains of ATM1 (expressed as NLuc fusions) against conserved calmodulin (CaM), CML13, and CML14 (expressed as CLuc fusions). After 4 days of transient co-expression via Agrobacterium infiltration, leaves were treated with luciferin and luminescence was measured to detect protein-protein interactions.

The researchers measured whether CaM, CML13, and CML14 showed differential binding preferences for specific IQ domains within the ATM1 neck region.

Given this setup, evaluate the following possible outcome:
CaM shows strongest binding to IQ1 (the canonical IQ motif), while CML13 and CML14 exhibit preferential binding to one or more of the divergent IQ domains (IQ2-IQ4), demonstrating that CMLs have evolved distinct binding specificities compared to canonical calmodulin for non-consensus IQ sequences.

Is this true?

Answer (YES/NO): NO